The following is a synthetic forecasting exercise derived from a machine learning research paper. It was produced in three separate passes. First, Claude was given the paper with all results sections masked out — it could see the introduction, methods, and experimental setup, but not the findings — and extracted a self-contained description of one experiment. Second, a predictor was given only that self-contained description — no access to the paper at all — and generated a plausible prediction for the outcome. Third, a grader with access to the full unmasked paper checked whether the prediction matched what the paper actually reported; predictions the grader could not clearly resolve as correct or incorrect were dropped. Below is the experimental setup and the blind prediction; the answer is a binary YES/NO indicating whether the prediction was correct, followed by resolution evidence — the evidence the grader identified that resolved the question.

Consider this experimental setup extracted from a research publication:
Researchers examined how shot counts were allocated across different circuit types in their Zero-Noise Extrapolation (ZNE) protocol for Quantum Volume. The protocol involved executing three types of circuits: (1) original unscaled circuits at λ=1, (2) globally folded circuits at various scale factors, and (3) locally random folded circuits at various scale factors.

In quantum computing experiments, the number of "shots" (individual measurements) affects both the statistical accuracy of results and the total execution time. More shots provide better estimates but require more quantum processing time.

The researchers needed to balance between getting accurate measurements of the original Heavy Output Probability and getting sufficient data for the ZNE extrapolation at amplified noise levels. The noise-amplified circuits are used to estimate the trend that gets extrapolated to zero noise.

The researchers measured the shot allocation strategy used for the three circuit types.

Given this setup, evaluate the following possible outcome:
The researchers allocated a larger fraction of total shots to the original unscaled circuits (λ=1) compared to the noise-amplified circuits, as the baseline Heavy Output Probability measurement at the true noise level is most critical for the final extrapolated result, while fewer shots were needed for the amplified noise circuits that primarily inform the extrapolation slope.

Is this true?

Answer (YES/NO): YES